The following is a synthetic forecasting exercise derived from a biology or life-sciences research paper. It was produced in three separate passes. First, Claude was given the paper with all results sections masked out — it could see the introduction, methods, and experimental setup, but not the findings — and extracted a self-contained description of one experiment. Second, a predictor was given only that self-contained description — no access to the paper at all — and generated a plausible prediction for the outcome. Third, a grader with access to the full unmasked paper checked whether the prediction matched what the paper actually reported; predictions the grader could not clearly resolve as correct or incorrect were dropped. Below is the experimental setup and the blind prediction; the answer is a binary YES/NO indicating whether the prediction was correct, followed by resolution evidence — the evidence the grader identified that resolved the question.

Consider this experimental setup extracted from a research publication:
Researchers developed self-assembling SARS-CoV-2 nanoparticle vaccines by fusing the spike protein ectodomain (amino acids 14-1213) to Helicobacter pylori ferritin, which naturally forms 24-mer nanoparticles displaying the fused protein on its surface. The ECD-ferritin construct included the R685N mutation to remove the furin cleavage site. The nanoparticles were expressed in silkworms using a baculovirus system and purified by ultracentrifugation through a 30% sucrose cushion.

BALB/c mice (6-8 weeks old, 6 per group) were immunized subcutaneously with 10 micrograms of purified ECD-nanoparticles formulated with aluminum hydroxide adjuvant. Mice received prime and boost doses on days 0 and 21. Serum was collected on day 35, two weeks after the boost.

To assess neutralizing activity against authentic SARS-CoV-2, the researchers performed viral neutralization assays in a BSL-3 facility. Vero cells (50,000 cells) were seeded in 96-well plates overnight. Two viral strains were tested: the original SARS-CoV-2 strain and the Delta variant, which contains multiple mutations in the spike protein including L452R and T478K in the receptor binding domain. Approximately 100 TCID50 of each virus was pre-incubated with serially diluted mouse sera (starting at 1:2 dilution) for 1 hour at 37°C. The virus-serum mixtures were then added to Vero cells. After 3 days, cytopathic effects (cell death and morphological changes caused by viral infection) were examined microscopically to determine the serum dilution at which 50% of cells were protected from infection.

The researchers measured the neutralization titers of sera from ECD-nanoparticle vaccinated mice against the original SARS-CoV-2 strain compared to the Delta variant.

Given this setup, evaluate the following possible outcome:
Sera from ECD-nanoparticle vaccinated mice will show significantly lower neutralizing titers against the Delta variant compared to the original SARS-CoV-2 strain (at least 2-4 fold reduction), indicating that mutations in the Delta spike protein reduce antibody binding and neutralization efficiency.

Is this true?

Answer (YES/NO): YES